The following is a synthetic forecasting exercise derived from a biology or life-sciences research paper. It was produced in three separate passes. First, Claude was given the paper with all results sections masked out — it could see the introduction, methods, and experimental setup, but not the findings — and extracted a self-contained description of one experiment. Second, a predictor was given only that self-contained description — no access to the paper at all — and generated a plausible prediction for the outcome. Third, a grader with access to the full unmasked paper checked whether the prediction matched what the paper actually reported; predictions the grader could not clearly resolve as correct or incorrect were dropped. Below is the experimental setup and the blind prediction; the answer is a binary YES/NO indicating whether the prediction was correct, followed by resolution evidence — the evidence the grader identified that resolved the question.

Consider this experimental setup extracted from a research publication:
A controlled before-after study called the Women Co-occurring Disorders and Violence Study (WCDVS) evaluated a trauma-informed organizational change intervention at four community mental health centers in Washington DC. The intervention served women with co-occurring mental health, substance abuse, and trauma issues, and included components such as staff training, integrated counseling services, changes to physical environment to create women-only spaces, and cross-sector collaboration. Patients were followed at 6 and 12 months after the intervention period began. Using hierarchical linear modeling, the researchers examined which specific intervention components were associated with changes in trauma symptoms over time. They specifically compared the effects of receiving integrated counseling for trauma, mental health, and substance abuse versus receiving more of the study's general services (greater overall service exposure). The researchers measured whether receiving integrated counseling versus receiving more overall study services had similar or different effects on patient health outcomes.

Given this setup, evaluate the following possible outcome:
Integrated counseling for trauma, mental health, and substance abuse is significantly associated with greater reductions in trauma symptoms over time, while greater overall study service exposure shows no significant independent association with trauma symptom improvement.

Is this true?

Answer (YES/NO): NO